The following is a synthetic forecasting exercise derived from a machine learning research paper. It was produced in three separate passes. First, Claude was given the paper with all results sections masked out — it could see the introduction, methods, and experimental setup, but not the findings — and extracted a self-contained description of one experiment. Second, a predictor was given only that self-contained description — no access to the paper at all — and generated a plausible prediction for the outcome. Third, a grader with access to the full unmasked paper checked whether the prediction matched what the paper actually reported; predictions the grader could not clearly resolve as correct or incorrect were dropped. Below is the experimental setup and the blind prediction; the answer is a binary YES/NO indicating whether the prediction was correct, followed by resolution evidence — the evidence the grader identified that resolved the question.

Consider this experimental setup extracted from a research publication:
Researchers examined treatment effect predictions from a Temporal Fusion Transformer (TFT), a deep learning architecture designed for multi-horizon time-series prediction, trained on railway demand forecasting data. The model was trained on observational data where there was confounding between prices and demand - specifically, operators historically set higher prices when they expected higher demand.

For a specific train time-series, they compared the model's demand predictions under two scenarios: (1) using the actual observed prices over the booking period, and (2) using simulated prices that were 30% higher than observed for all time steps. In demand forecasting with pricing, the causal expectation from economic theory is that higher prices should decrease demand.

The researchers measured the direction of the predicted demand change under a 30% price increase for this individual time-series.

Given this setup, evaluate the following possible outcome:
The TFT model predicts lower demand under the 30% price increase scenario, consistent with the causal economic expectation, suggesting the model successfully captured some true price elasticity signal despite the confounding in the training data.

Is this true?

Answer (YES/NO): NO